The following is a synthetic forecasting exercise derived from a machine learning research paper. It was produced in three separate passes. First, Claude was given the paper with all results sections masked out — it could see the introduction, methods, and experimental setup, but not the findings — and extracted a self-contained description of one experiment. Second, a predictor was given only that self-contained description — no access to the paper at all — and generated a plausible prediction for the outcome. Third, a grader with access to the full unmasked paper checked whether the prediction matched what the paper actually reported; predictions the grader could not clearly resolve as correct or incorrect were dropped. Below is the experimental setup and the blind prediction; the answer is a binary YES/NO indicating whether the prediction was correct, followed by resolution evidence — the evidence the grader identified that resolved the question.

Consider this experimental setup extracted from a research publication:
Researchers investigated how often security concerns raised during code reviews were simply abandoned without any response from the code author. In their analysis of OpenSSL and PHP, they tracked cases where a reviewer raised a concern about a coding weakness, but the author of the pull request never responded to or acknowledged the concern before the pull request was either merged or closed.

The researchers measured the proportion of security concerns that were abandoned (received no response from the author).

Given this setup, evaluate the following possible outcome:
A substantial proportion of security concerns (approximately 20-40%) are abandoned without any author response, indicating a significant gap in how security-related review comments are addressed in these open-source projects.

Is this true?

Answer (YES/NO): NO